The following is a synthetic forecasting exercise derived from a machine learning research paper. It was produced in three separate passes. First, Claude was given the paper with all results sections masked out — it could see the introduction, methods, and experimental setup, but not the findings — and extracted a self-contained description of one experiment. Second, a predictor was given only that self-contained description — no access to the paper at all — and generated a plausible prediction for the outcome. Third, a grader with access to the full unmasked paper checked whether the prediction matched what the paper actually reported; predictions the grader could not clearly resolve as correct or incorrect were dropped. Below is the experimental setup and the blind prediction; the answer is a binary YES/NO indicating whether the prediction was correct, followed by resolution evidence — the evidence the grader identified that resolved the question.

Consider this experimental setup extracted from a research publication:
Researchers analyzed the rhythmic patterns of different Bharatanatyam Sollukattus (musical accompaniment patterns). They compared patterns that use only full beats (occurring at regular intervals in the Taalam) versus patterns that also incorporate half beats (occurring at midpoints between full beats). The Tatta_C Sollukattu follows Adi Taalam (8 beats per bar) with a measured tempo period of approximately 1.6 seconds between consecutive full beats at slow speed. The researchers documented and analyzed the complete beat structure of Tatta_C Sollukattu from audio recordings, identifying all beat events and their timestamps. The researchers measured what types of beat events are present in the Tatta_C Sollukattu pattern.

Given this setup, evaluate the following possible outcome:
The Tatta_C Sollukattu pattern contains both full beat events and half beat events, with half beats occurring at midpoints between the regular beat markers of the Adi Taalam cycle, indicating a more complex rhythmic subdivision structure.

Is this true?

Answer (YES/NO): YES